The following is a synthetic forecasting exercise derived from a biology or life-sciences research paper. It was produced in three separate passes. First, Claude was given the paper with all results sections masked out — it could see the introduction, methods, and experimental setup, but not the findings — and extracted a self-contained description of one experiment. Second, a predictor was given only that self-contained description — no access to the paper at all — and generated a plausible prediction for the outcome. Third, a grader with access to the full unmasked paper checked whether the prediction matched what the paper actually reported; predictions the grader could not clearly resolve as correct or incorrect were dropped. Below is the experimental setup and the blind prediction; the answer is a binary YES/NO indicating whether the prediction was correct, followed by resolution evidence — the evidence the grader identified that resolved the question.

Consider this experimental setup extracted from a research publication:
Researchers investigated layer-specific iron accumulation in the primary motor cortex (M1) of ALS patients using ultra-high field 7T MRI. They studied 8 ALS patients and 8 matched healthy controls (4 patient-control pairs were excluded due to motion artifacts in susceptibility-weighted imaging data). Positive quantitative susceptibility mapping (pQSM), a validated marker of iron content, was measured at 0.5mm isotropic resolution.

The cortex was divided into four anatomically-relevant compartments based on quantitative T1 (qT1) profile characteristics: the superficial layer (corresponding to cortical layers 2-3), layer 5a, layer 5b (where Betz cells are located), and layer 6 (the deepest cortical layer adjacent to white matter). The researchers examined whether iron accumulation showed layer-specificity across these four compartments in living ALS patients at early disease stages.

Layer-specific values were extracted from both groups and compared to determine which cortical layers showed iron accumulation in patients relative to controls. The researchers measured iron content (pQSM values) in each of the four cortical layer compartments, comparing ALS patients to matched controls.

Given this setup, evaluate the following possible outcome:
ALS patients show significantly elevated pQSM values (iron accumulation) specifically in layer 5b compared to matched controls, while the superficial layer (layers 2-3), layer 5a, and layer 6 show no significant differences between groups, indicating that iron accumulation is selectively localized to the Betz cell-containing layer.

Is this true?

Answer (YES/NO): NO